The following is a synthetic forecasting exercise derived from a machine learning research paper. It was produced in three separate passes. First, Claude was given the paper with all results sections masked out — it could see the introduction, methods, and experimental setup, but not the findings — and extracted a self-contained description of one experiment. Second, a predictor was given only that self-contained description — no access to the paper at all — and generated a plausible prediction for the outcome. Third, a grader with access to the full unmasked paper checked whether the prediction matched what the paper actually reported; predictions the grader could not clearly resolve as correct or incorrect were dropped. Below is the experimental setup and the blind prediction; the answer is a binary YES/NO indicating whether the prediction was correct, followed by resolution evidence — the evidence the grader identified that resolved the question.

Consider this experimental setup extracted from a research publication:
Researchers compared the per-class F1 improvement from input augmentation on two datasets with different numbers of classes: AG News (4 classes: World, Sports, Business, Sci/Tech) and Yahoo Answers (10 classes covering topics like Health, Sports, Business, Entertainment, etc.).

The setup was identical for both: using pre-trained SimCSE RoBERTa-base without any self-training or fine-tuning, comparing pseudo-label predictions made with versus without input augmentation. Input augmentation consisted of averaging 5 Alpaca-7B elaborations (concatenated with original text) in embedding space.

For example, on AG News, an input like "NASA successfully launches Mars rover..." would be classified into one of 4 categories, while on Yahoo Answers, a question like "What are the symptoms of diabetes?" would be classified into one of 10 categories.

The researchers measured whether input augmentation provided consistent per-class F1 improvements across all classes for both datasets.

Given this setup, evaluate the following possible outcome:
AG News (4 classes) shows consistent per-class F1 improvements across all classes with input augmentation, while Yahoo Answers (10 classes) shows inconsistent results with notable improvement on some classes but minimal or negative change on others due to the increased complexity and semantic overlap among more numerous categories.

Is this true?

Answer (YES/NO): YES